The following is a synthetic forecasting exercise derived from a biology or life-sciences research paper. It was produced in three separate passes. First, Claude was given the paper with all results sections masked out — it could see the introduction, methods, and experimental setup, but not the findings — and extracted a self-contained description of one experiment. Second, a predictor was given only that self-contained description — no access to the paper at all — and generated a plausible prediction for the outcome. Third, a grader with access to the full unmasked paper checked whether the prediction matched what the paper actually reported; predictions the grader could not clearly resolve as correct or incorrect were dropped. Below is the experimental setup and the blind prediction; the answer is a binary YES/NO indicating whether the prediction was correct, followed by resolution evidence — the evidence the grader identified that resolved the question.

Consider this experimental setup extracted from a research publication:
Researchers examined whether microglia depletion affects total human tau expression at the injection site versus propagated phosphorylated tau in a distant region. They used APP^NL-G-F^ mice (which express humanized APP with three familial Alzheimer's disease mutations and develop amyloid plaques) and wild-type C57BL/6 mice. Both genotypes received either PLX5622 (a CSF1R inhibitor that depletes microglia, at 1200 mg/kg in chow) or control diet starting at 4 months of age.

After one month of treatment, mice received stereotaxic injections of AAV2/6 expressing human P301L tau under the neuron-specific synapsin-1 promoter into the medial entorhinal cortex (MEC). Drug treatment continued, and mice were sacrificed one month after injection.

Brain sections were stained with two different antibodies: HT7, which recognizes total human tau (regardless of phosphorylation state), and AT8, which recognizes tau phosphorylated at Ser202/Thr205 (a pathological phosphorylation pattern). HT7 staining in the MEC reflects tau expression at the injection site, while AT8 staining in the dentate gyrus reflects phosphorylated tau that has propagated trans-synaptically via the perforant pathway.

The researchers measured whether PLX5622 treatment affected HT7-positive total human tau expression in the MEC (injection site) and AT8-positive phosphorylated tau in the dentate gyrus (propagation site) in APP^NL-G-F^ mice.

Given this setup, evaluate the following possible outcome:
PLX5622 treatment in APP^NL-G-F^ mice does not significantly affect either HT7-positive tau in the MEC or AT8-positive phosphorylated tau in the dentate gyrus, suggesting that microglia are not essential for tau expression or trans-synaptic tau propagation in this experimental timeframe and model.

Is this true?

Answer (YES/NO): NO